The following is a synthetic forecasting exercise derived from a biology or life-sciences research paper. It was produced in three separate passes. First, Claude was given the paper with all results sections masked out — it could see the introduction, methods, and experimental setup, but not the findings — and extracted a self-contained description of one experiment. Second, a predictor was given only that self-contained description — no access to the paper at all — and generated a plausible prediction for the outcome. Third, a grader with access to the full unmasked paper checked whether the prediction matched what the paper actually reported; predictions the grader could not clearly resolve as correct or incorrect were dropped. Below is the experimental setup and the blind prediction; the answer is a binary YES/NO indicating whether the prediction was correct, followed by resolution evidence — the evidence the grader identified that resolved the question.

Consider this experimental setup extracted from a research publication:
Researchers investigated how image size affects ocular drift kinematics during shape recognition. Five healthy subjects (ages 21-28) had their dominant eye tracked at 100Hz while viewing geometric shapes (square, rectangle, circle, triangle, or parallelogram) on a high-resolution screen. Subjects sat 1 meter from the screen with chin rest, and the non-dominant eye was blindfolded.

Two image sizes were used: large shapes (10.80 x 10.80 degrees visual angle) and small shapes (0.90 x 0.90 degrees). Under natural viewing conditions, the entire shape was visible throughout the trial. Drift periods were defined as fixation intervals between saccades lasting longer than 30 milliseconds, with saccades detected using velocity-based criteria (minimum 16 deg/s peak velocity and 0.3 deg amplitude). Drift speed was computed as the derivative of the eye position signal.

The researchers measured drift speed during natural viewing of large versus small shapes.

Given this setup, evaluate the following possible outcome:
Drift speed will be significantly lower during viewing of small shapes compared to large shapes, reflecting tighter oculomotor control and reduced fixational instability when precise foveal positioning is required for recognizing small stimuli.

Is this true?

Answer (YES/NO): NO